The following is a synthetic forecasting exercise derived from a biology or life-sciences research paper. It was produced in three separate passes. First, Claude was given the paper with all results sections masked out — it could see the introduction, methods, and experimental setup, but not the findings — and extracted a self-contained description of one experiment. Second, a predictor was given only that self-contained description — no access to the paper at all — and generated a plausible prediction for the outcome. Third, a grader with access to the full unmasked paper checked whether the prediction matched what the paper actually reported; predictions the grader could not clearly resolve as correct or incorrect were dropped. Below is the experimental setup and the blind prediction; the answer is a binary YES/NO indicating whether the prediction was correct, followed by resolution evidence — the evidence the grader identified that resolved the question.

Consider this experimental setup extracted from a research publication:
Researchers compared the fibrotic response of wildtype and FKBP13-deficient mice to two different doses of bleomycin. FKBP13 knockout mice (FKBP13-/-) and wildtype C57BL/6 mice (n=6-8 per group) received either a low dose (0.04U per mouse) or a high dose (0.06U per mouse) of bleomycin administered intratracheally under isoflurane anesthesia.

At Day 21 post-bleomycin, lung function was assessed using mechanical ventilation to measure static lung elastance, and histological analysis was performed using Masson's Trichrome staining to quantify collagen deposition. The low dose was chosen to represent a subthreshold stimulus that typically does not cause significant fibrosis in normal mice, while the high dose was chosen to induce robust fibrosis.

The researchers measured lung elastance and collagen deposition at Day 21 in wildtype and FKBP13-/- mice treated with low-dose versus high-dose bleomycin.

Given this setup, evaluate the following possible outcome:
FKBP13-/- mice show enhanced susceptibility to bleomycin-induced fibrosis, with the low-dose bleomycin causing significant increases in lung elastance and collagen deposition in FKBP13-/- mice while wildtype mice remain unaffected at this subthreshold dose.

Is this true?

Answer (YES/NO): YES